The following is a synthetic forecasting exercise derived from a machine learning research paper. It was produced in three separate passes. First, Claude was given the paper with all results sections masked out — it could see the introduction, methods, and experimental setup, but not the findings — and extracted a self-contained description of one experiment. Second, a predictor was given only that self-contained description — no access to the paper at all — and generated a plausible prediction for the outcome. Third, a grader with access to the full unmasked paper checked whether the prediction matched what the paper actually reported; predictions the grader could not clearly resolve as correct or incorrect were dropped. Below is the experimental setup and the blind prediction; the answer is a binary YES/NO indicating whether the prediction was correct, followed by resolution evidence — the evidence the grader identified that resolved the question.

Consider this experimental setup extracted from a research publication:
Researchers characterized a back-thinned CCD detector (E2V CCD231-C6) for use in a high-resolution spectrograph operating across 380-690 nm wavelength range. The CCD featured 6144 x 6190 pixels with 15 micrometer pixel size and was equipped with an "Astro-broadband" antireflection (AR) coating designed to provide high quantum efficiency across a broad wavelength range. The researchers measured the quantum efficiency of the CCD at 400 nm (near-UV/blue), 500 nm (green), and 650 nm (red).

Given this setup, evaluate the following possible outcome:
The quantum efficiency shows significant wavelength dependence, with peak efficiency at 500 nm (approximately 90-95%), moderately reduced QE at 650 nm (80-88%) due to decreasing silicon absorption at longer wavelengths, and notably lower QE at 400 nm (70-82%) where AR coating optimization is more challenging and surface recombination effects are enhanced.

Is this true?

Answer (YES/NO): NO